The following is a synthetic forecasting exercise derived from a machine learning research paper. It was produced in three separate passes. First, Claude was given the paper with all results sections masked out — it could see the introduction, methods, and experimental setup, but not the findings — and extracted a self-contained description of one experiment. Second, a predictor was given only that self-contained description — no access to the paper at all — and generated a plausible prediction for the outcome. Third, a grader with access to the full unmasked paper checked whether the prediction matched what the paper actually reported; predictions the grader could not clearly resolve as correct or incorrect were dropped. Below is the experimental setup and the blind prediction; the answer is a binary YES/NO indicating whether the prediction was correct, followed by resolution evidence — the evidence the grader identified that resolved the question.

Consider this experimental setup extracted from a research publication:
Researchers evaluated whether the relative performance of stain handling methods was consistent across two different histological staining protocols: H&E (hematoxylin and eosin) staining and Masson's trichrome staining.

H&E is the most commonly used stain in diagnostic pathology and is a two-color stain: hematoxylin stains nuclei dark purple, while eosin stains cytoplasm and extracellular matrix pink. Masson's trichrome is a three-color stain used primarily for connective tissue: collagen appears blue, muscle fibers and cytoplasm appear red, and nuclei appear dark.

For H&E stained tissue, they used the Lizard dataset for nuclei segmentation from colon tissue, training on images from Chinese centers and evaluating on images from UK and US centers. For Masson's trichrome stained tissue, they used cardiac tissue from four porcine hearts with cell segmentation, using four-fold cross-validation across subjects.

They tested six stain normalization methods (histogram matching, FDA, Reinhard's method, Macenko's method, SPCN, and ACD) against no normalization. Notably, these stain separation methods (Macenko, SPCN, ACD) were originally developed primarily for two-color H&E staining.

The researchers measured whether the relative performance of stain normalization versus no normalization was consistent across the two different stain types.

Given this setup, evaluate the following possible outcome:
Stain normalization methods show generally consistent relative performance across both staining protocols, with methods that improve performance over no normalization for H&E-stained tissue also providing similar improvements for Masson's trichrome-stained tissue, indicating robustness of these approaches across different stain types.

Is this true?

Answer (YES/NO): NO